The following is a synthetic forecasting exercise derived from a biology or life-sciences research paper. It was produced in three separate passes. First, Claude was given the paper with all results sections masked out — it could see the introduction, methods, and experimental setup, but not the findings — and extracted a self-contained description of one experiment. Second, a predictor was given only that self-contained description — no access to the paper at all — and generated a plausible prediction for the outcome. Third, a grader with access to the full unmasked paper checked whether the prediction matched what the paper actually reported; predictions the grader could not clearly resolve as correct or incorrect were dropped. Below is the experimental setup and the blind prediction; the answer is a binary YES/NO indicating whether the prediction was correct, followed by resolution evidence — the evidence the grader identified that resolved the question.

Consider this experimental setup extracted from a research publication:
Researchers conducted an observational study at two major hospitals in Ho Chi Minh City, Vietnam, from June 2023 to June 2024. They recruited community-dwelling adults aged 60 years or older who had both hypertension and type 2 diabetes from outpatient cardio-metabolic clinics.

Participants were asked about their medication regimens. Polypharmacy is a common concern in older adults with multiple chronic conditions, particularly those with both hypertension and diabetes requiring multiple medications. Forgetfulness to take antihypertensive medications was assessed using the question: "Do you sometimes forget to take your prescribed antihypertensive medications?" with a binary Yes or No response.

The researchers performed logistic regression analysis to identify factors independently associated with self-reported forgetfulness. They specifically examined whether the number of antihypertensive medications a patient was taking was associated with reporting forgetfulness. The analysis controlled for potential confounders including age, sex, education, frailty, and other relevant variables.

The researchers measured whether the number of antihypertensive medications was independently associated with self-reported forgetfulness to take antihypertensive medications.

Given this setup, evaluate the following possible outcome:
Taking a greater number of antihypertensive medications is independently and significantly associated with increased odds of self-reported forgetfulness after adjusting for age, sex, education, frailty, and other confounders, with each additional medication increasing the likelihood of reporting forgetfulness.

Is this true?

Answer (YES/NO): NO